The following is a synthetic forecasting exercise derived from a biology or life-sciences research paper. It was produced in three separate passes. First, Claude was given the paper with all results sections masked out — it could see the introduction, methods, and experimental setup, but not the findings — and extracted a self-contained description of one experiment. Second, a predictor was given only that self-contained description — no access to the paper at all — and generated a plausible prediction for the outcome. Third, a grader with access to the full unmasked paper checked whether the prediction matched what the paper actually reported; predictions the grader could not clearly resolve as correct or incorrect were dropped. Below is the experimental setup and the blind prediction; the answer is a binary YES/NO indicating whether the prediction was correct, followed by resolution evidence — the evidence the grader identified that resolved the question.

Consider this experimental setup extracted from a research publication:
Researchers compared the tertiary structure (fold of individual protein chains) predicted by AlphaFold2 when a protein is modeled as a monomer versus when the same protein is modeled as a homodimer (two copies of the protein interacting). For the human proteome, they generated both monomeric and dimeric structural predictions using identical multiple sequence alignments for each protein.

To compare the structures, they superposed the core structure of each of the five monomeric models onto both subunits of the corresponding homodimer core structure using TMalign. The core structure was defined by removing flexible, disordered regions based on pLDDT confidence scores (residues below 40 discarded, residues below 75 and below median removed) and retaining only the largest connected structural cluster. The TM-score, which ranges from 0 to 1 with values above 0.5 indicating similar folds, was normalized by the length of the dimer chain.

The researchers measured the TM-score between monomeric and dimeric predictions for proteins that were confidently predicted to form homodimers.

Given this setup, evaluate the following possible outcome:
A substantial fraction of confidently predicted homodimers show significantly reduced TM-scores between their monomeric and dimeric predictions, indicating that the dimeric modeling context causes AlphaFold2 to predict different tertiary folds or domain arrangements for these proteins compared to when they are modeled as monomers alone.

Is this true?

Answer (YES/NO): NO